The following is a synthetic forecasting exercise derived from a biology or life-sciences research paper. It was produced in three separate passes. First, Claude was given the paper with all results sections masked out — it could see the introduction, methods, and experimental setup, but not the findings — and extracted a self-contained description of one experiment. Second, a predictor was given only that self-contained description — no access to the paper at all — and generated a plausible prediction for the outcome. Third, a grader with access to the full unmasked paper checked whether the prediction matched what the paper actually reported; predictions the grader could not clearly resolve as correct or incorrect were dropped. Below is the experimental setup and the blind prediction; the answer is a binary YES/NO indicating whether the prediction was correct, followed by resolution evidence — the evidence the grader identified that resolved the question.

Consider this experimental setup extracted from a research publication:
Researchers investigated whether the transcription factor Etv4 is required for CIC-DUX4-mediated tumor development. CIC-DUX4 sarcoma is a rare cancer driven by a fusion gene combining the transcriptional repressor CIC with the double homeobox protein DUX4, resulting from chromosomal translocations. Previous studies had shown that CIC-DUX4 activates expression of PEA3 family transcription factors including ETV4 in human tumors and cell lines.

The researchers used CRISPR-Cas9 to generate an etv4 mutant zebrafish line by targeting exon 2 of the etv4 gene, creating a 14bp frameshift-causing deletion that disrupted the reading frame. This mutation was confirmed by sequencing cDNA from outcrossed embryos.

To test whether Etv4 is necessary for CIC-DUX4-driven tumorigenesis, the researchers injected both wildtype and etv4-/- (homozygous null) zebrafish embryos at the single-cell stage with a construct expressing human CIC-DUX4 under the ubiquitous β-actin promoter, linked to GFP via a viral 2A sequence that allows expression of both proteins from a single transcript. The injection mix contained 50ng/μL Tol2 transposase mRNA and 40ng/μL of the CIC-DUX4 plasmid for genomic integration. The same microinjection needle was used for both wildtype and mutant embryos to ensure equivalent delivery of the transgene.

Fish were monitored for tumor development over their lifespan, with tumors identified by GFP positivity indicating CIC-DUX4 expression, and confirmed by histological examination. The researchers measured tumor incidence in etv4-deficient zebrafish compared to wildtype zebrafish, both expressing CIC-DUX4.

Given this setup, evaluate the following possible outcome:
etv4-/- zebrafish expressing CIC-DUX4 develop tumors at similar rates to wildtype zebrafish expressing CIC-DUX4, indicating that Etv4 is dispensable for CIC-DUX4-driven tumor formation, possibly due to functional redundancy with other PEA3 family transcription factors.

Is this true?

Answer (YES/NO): NO